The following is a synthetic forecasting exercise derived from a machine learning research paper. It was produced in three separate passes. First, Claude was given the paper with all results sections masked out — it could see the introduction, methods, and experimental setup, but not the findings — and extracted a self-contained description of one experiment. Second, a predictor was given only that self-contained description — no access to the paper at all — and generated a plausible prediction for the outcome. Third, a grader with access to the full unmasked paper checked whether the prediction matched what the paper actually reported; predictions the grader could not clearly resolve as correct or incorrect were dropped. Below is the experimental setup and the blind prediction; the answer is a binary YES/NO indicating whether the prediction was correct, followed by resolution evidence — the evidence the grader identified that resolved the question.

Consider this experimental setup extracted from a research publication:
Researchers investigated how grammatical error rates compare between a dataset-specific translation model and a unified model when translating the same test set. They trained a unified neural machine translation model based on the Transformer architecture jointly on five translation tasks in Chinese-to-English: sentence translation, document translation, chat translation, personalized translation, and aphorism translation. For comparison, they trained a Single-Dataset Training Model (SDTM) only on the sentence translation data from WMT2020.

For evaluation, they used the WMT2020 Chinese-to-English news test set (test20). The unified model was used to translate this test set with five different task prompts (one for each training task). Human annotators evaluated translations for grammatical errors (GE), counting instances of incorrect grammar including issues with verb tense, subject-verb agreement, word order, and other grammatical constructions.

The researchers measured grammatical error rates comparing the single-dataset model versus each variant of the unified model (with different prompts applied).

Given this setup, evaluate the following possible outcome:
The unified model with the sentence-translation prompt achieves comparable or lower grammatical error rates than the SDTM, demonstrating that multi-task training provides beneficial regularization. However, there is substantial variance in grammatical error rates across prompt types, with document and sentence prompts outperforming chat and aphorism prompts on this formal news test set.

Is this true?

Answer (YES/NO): NO